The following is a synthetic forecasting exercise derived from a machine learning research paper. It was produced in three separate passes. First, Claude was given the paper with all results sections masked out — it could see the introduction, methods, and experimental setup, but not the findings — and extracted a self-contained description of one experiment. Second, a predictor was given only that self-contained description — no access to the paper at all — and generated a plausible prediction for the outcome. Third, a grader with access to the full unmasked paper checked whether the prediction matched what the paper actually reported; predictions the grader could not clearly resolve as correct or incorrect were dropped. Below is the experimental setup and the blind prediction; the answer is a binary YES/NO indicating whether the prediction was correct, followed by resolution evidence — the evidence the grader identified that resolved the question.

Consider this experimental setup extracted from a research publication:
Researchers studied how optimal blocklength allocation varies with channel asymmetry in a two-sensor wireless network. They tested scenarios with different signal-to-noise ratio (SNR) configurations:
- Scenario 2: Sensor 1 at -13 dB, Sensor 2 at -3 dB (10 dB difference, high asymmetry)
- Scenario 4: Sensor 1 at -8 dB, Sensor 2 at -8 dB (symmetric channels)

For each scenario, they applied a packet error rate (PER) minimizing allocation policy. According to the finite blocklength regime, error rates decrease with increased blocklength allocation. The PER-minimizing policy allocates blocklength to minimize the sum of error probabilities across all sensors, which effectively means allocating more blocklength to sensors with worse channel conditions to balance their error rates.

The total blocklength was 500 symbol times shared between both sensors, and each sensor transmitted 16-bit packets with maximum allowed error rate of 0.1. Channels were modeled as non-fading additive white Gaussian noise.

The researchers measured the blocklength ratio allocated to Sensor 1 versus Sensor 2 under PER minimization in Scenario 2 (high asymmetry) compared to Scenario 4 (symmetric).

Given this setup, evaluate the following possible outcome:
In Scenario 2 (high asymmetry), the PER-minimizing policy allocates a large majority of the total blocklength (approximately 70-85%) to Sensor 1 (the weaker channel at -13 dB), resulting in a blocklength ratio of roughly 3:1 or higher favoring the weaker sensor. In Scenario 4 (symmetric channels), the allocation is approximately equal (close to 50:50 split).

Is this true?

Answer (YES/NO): NO